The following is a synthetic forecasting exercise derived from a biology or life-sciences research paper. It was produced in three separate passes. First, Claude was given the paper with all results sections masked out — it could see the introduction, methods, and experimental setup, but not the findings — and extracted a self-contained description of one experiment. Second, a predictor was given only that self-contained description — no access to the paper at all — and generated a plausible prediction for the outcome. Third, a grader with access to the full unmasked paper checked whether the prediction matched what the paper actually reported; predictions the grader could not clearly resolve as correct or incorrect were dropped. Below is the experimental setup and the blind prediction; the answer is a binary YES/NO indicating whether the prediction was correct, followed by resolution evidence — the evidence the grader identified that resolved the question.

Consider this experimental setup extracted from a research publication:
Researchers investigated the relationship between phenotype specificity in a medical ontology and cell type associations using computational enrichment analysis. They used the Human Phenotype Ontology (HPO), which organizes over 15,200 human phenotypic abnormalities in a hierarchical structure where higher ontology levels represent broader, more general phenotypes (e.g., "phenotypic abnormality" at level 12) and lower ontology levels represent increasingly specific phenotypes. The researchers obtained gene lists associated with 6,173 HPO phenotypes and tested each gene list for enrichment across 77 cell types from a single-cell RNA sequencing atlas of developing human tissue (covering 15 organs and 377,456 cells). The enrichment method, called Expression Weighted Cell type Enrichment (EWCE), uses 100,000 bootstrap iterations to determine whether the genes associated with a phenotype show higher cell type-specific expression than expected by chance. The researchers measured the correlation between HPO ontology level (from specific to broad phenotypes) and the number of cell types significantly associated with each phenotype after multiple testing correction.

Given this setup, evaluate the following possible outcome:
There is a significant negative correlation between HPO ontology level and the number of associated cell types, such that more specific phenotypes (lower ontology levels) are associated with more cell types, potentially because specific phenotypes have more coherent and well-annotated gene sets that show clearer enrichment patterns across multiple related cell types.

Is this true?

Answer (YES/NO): NO